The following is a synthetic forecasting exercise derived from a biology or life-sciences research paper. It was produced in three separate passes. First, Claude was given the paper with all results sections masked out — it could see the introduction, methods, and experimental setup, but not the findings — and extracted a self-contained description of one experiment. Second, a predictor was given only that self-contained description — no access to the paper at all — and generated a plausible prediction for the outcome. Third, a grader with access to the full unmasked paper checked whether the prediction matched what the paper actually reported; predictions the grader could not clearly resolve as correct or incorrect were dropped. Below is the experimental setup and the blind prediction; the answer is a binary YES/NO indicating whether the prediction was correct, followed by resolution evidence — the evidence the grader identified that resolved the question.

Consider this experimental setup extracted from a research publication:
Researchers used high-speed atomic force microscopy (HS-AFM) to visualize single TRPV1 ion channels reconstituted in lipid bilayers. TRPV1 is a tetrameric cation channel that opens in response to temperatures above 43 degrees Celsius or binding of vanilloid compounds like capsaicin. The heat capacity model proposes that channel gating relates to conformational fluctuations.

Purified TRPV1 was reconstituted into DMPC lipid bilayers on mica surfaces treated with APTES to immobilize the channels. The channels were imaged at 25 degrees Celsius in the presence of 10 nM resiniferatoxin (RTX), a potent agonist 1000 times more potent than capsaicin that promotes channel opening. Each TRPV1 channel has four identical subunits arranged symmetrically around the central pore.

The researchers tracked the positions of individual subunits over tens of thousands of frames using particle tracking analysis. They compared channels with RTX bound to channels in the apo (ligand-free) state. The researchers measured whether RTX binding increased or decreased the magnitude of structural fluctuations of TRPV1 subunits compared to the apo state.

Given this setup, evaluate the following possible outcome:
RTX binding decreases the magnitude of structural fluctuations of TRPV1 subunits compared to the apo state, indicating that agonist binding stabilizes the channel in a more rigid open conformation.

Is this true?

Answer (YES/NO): NO